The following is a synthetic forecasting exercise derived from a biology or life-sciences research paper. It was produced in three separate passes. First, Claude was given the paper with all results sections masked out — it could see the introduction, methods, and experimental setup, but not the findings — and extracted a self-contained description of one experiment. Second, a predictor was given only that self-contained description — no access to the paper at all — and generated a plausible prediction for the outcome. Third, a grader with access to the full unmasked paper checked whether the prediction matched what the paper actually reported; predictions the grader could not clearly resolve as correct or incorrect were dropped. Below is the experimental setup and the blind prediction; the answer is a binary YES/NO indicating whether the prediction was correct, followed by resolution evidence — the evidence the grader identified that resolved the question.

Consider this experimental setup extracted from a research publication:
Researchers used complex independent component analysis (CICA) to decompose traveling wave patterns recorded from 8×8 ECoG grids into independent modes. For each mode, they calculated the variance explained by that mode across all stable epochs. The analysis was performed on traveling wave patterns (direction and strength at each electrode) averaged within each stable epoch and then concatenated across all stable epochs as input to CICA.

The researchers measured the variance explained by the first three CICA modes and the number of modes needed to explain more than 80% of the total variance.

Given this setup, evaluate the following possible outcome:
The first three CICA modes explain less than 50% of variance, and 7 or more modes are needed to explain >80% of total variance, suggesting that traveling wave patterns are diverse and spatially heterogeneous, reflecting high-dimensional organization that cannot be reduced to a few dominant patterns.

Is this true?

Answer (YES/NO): NO